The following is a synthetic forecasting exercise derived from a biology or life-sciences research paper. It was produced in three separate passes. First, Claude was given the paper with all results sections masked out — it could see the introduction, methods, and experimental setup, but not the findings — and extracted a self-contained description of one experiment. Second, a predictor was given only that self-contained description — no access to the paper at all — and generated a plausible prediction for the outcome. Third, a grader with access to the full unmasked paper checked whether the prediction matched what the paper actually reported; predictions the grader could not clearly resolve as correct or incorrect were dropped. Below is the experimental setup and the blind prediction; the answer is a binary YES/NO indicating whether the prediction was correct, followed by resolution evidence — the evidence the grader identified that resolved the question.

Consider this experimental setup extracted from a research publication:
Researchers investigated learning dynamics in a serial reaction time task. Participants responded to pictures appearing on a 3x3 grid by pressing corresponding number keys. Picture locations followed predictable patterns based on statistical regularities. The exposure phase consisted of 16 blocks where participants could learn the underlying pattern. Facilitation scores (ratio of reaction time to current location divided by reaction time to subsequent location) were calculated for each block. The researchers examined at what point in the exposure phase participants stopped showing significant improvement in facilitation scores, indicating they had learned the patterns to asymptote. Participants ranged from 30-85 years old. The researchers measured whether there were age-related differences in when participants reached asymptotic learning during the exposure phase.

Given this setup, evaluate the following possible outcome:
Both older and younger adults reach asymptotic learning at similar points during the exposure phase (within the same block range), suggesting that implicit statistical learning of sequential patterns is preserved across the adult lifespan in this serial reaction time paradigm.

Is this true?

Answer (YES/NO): YES